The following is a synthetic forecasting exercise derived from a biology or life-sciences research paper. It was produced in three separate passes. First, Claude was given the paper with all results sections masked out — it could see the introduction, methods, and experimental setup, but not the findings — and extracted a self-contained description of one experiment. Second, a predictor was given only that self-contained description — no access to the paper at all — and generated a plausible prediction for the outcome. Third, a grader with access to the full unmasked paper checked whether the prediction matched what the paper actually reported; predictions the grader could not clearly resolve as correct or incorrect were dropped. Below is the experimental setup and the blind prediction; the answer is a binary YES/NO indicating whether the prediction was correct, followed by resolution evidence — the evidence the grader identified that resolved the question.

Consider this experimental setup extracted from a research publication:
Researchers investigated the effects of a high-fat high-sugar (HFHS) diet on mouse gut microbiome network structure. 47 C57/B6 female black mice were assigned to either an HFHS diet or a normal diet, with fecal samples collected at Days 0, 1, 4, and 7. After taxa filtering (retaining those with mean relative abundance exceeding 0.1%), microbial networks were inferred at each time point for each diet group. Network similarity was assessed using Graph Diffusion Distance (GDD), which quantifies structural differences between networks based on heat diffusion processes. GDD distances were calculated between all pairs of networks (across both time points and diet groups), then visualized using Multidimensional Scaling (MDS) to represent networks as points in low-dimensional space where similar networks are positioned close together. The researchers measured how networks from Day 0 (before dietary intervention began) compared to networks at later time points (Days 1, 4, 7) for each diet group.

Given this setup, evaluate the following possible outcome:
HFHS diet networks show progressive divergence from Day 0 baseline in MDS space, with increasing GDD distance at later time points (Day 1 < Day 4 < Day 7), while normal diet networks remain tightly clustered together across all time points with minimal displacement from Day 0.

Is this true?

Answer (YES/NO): NO